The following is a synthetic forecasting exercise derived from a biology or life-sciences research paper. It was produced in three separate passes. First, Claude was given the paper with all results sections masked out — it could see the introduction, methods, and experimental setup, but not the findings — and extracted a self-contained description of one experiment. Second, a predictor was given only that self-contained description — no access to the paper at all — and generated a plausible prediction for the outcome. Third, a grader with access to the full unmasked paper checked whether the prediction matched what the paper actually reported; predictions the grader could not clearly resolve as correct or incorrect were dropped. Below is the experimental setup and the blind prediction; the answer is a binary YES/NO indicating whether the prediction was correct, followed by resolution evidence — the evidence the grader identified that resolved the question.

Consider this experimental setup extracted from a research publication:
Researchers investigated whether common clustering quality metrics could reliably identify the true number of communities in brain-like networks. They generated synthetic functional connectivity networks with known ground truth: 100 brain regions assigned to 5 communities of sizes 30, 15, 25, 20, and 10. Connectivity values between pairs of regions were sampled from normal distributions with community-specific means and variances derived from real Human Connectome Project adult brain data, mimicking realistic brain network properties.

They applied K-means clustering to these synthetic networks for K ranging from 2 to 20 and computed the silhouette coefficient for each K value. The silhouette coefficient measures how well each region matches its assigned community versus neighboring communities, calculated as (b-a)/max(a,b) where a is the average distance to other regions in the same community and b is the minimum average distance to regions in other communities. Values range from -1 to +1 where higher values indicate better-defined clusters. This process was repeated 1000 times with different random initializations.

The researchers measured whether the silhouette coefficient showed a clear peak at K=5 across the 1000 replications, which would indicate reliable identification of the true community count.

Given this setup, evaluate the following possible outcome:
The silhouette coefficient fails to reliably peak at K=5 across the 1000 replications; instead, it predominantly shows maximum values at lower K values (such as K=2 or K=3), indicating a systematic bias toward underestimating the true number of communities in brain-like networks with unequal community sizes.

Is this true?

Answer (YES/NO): NO